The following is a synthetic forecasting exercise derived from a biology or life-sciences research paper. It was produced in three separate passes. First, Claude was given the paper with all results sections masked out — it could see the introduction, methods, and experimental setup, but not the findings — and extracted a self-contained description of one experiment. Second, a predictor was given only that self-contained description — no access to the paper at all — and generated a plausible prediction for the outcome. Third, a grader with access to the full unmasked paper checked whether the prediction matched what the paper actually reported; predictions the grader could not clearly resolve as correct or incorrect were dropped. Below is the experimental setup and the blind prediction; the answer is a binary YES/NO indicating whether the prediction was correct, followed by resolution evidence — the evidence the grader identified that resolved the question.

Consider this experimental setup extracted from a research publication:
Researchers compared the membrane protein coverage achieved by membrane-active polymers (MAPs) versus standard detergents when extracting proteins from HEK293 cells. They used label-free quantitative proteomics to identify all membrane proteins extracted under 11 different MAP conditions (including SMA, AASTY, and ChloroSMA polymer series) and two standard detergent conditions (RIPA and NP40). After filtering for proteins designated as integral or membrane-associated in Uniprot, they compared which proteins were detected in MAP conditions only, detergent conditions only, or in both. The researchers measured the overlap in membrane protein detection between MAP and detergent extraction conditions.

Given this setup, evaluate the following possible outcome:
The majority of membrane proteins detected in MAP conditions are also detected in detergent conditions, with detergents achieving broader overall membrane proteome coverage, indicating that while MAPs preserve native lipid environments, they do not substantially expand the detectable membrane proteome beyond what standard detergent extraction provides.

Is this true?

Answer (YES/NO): NO